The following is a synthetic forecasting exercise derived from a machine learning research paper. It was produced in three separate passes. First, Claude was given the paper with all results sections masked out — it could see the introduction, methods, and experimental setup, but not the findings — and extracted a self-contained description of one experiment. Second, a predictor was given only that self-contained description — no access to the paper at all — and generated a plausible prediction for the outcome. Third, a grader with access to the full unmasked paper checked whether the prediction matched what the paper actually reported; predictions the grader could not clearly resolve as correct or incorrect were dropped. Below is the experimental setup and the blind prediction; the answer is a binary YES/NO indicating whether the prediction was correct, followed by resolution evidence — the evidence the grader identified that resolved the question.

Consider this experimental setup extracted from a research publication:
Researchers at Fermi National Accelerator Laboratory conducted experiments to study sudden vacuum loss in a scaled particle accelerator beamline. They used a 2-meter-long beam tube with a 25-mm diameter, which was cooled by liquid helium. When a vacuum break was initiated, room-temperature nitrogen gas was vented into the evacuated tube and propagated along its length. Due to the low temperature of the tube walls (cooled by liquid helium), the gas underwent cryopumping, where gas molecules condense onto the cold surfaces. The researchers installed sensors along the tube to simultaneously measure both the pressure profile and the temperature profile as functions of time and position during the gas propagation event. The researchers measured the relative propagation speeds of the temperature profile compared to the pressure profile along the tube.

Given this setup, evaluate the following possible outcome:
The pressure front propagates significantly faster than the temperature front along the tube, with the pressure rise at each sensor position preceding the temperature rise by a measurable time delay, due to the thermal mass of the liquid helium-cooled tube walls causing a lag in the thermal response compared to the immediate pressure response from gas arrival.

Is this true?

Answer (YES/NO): NO